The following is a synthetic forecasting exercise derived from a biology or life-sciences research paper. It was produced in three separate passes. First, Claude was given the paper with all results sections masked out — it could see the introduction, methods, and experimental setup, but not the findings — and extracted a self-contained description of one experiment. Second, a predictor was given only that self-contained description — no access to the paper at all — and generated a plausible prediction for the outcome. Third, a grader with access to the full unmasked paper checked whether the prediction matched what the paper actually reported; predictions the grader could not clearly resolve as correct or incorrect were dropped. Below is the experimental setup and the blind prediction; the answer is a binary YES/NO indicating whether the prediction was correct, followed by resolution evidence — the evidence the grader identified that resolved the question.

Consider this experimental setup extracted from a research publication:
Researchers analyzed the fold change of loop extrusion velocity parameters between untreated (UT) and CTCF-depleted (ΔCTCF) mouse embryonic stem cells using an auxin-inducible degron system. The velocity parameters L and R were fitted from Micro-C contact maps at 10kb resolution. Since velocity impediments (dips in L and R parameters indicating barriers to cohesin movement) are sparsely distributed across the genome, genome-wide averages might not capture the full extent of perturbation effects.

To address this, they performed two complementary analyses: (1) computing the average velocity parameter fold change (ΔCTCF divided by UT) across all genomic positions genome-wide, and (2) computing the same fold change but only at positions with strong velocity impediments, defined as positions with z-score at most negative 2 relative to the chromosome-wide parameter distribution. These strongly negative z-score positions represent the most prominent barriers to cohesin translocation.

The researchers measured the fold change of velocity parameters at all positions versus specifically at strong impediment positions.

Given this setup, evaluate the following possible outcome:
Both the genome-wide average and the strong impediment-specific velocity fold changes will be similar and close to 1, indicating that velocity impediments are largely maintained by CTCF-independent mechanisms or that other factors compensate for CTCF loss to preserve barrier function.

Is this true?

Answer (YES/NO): NO